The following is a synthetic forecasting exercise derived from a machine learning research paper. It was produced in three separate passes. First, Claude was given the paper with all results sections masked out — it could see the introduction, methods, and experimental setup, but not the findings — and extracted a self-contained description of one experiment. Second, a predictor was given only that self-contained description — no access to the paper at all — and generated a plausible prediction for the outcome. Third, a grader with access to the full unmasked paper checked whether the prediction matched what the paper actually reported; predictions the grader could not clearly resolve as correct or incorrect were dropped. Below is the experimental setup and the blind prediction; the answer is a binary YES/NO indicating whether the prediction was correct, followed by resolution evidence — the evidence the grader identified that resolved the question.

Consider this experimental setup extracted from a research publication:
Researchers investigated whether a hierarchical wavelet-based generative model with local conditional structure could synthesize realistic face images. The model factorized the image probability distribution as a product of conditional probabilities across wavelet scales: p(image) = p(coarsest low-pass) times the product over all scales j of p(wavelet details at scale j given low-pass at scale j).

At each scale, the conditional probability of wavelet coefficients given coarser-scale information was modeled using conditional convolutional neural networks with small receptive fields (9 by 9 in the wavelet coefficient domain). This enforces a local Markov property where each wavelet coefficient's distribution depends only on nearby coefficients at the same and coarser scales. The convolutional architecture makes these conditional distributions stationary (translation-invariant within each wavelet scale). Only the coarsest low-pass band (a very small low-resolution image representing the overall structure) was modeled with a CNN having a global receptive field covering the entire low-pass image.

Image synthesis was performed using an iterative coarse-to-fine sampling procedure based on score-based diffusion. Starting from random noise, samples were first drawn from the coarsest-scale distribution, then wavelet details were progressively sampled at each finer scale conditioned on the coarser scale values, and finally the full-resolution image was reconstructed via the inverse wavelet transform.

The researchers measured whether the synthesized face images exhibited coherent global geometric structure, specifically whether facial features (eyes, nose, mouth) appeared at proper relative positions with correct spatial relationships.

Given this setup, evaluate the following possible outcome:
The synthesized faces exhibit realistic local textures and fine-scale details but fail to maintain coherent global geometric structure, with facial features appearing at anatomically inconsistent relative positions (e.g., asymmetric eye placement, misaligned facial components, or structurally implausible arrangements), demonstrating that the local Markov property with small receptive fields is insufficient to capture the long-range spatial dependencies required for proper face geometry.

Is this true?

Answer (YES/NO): NO